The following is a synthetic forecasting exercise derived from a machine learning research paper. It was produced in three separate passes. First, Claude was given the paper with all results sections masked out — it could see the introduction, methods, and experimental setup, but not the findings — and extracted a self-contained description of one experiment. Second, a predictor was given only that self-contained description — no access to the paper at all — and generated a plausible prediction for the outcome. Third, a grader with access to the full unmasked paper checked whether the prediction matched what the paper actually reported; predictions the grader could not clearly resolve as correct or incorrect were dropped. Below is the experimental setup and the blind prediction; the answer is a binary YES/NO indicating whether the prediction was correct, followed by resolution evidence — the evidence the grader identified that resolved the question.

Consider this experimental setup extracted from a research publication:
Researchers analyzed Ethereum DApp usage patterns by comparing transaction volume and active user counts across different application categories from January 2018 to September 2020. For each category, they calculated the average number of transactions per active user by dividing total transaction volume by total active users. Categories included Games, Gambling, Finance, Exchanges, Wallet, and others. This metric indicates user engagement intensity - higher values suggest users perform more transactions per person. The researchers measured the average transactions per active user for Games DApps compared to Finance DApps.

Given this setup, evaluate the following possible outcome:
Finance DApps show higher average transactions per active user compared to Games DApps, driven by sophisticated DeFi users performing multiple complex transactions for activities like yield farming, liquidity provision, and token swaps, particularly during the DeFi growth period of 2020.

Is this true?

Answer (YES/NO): NO